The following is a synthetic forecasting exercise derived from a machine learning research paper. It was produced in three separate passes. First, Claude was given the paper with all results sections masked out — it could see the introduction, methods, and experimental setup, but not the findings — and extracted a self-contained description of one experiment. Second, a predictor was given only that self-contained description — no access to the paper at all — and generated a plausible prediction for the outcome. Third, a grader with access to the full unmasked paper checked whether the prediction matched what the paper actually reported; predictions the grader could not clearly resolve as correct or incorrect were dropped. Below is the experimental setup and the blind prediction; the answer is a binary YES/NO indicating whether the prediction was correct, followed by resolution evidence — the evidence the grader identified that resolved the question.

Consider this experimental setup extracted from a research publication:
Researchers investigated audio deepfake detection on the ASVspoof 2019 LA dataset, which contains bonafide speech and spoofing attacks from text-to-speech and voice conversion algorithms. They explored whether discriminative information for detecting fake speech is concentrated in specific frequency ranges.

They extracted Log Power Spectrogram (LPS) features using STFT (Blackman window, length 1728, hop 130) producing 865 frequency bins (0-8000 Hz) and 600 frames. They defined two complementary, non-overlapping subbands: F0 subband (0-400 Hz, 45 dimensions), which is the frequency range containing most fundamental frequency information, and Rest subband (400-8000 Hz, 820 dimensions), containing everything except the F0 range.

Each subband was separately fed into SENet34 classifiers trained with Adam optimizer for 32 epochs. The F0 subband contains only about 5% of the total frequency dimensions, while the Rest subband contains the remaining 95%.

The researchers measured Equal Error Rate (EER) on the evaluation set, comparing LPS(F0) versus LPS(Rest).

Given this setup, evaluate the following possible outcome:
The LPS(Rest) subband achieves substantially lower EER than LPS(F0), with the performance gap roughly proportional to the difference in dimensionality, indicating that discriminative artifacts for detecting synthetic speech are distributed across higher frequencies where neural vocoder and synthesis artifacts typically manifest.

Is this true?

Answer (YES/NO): NO